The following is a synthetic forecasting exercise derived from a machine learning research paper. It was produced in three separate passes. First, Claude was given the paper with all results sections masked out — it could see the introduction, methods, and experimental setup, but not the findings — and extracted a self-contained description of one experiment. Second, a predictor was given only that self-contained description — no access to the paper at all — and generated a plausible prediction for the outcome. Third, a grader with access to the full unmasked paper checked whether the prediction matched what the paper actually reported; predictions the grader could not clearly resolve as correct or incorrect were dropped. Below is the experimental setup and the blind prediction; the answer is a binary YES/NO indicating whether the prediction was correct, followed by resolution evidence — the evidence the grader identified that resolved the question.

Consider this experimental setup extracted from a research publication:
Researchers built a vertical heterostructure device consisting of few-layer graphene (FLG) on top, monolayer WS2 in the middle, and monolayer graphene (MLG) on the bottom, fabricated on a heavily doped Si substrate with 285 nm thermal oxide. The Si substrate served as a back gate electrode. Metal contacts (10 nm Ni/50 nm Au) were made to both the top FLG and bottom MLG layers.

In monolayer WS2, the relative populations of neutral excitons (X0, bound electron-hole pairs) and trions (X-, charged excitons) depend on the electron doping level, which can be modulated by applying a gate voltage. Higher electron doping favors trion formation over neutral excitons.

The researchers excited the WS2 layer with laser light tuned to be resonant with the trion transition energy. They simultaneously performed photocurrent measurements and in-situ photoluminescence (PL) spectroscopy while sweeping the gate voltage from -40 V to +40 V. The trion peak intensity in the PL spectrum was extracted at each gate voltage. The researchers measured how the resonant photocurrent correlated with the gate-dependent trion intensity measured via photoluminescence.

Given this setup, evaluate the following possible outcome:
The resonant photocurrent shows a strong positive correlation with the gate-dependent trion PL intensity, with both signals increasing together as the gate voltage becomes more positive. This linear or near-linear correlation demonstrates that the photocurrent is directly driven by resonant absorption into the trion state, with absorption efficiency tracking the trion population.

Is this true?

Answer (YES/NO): YES